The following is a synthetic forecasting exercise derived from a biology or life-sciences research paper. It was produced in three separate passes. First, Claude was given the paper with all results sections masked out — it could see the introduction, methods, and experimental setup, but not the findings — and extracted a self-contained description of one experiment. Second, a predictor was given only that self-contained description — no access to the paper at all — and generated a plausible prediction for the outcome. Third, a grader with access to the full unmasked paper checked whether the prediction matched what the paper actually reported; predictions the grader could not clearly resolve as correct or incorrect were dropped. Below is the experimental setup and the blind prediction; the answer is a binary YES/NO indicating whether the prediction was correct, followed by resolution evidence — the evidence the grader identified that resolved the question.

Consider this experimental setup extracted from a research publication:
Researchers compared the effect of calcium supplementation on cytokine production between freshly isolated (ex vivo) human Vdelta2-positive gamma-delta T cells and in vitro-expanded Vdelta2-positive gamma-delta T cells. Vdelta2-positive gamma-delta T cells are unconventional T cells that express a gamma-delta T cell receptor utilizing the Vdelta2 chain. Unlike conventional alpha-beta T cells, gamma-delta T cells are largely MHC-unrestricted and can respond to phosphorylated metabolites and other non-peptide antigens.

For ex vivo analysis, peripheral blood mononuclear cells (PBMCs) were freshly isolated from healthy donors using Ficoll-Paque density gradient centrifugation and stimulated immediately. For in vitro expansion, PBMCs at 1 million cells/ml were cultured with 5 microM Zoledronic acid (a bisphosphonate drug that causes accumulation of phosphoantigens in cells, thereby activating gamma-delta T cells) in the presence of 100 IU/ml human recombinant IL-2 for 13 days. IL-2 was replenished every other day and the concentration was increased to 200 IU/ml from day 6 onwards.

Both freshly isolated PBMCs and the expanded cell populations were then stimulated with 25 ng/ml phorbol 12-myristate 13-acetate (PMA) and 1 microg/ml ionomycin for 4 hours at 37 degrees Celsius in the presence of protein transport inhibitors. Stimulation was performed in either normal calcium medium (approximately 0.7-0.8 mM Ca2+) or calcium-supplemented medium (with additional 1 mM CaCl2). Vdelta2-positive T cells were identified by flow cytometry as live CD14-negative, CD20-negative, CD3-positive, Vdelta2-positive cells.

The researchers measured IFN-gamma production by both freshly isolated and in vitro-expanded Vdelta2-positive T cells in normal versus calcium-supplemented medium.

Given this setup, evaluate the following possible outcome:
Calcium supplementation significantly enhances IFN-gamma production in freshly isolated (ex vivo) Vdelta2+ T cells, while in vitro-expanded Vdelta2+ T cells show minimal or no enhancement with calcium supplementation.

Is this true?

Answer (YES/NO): NO